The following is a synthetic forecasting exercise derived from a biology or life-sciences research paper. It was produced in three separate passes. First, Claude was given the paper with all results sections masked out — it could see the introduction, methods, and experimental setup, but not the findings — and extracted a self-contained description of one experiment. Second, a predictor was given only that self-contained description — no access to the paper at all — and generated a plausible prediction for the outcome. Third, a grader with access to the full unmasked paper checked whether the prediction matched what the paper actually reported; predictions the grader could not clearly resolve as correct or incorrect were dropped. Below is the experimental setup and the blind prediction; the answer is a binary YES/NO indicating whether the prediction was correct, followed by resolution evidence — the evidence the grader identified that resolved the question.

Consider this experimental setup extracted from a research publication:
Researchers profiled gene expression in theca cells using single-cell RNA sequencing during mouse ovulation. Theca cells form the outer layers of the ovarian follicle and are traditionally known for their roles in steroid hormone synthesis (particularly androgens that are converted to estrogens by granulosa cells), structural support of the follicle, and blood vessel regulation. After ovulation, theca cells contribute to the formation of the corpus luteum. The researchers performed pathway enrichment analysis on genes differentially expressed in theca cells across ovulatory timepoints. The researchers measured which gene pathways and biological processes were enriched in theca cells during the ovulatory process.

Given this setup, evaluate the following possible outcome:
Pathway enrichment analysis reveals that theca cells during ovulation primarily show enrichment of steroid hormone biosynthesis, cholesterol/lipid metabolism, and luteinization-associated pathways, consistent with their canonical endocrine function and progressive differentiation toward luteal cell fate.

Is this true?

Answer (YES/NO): NO